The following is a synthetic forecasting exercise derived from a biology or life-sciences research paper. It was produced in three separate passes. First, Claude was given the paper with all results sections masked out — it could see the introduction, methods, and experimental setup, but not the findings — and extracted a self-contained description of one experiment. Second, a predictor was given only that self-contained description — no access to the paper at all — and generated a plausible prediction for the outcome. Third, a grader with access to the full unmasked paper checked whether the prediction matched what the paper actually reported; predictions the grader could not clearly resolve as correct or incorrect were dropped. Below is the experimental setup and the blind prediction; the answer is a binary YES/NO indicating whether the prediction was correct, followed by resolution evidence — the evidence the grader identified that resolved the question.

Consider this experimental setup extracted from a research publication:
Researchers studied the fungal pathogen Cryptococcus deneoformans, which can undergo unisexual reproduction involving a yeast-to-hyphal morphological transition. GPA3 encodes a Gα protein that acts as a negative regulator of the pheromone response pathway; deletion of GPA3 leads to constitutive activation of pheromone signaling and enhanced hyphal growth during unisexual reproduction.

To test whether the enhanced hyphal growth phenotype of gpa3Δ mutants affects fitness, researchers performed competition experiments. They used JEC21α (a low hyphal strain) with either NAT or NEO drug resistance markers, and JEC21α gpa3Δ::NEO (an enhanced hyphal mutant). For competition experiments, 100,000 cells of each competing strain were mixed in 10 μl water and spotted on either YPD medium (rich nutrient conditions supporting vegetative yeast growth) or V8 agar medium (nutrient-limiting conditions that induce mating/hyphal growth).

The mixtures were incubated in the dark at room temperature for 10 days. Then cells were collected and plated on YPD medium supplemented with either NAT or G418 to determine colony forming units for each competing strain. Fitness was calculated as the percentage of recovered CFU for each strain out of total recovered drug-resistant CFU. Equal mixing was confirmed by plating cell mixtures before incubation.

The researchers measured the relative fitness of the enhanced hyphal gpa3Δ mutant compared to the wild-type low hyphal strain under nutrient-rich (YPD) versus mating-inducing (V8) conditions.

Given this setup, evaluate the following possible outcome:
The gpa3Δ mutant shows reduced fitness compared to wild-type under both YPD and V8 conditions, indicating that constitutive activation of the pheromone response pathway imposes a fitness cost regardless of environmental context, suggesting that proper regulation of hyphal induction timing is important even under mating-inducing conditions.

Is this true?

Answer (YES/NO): NO